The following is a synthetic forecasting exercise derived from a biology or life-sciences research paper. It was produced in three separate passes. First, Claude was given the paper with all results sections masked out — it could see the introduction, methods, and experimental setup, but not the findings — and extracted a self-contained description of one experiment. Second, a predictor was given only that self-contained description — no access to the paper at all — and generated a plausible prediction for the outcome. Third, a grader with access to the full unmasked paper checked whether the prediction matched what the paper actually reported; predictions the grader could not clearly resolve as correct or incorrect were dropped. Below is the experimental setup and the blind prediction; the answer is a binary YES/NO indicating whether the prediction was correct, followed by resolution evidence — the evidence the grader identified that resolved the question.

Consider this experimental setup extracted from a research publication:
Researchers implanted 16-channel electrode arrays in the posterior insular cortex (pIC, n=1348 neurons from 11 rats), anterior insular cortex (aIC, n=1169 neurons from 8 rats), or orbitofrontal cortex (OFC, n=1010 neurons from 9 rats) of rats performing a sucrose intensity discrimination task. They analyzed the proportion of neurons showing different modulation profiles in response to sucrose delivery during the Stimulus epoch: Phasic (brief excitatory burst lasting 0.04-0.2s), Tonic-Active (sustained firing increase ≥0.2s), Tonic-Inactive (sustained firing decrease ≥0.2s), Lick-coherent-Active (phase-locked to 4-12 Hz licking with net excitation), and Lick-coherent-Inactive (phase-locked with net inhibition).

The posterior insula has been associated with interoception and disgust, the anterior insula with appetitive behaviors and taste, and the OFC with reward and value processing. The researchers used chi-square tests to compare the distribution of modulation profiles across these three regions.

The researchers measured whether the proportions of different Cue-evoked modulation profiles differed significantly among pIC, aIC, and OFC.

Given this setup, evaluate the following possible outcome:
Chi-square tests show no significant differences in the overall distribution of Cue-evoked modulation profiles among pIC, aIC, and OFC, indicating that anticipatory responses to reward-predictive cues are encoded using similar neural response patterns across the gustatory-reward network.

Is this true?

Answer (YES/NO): NO